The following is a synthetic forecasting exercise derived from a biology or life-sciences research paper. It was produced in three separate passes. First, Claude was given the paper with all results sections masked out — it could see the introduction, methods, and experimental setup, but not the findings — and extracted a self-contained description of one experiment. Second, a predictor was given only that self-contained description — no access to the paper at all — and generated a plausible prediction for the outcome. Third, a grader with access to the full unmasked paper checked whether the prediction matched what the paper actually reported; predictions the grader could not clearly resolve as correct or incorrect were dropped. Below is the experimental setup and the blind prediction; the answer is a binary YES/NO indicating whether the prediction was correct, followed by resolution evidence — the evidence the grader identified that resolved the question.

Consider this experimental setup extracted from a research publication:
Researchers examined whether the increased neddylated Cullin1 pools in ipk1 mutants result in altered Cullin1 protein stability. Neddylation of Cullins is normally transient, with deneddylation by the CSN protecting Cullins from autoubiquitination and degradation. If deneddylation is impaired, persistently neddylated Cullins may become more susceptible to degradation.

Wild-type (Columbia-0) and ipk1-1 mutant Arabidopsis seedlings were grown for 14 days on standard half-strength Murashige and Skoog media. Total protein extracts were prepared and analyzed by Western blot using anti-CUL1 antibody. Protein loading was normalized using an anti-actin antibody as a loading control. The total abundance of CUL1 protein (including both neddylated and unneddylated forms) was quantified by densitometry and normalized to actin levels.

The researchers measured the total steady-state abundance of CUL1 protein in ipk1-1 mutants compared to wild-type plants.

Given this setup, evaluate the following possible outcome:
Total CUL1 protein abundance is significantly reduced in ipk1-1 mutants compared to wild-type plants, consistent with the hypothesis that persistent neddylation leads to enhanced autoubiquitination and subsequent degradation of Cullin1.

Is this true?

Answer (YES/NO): NO